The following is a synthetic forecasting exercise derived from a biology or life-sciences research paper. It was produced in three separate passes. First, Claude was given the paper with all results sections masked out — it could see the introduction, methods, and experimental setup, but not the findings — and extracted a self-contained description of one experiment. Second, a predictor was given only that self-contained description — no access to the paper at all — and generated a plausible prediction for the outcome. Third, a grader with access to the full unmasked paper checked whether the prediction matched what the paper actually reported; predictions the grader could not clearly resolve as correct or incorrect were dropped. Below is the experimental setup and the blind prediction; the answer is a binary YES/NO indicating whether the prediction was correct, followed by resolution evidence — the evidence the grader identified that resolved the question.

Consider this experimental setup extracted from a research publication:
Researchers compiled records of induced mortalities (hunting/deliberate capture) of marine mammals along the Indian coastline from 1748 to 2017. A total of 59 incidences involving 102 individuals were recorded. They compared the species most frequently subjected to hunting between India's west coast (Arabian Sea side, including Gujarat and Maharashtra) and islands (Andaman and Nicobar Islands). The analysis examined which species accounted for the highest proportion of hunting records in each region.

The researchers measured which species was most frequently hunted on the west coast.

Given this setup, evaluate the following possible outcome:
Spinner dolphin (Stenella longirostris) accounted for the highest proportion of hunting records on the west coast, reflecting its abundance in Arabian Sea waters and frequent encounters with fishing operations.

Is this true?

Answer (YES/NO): NO